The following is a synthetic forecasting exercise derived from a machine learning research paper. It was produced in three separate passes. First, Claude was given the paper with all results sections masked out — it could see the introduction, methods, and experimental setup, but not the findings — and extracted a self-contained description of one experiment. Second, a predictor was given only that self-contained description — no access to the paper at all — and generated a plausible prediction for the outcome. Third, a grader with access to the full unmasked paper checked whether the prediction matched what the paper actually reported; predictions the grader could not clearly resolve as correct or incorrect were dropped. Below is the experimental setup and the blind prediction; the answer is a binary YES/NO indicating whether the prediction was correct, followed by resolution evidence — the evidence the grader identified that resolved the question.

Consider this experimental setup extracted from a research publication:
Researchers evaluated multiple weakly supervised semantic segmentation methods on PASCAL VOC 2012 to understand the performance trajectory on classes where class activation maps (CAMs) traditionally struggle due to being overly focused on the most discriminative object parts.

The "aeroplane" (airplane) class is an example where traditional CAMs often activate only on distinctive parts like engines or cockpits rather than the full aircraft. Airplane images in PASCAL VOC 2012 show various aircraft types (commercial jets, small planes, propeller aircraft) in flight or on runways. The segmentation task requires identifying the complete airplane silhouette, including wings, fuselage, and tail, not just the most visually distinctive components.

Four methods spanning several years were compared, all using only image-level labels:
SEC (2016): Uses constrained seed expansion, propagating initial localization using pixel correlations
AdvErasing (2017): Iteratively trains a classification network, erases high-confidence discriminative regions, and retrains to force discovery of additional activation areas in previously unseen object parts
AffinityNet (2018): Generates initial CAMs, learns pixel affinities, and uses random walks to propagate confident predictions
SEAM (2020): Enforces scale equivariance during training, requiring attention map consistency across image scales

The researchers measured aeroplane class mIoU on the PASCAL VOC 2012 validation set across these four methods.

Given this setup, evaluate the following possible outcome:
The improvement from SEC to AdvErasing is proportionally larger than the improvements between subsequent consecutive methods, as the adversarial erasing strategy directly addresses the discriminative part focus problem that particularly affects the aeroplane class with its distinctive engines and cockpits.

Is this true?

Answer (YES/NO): YES